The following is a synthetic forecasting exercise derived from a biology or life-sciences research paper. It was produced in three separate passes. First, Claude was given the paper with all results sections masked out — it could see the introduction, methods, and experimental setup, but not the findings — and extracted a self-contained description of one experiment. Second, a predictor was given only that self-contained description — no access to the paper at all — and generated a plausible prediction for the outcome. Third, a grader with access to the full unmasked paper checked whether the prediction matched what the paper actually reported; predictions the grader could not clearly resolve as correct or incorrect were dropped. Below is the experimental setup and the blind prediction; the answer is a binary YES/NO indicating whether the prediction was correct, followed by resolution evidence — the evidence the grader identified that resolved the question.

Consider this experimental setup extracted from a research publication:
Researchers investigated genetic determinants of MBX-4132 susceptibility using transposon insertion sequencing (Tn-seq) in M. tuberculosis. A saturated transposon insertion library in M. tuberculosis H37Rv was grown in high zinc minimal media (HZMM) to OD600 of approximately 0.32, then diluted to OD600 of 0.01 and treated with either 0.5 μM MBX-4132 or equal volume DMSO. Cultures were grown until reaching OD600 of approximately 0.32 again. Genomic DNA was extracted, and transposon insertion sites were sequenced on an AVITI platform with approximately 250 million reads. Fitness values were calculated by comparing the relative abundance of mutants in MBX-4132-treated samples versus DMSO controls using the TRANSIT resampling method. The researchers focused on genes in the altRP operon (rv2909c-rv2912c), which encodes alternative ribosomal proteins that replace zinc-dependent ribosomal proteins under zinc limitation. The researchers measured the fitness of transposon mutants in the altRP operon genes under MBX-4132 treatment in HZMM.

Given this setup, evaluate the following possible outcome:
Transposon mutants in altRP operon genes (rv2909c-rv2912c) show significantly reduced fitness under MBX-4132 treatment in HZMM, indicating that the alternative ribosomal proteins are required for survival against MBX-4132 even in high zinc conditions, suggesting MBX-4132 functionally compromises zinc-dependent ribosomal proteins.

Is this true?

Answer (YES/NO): YES